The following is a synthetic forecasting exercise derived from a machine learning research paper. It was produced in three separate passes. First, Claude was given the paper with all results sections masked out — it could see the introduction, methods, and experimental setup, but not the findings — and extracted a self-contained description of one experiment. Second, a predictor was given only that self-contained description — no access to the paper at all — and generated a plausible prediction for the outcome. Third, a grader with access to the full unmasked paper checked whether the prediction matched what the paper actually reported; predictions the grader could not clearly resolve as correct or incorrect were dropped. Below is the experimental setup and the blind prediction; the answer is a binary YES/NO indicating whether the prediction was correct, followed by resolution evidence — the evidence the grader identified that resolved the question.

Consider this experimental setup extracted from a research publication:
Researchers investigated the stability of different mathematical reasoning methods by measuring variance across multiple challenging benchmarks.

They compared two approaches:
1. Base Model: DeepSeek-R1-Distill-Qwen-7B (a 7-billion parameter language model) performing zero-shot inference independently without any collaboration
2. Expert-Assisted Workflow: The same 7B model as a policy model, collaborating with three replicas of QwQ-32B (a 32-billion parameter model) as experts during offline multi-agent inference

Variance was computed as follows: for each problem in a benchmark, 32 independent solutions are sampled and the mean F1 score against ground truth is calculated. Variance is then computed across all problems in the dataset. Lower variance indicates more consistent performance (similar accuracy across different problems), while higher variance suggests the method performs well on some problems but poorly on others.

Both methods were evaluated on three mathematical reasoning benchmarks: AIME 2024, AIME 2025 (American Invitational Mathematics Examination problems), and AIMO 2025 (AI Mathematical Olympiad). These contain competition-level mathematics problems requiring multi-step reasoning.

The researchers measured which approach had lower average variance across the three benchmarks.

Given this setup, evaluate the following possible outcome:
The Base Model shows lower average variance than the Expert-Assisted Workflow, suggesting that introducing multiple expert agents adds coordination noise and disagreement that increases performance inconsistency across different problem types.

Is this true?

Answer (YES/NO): YES